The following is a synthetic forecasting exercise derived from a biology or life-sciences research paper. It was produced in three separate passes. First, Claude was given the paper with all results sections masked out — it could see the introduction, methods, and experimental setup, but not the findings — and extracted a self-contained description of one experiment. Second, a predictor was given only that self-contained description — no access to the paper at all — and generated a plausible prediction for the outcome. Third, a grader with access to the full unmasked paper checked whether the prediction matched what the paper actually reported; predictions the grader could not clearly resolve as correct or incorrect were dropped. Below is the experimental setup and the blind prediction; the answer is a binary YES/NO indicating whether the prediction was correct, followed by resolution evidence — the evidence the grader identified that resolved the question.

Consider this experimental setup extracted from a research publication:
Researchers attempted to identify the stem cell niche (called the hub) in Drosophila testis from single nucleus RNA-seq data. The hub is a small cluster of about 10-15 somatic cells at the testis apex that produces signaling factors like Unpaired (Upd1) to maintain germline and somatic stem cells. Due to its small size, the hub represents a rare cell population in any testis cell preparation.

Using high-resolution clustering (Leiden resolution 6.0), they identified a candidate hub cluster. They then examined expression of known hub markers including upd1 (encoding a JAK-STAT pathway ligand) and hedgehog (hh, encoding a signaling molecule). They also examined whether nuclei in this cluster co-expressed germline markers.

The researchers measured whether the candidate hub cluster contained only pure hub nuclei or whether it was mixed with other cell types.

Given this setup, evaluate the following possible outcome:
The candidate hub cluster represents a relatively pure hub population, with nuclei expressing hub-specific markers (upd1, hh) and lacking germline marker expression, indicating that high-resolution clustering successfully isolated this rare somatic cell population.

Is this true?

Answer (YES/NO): NO